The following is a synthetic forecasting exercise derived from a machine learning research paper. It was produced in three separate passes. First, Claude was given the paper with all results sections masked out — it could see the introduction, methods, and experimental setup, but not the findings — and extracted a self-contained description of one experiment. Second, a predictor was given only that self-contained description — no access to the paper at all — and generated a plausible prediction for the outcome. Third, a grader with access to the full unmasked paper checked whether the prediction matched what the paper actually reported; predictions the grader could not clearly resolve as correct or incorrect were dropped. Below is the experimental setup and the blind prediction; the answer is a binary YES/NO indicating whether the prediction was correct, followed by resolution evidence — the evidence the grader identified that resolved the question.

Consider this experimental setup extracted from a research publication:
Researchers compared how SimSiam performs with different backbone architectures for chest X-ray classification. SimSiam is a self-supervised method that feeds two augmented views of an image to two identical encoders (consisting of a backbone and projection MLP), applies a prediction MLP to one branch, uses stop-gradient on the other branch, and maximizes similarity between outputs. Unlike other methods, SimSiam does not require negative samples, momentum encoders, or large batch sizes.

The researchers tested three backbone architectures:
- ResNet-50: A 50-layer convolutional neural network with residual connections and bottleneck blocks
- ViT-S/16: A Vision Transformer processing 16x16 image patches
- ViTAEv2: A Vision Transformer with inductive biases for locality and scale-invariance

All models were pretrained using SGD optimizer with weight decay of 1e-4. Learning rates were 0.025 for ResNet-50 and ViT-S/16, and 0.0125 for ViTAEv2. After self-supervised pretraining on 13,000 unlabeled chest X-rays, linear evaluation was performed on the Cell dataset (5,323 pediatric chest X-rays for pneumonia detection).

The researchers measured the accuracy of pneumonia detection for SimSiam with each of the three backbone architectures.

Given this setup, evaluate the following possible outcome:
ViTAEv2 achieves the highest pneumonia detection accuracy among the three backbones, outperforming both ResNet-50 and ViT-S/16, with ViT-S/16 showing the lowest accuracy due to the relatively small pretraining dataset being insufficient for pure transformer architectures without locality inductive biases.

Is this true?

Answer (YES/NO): NO